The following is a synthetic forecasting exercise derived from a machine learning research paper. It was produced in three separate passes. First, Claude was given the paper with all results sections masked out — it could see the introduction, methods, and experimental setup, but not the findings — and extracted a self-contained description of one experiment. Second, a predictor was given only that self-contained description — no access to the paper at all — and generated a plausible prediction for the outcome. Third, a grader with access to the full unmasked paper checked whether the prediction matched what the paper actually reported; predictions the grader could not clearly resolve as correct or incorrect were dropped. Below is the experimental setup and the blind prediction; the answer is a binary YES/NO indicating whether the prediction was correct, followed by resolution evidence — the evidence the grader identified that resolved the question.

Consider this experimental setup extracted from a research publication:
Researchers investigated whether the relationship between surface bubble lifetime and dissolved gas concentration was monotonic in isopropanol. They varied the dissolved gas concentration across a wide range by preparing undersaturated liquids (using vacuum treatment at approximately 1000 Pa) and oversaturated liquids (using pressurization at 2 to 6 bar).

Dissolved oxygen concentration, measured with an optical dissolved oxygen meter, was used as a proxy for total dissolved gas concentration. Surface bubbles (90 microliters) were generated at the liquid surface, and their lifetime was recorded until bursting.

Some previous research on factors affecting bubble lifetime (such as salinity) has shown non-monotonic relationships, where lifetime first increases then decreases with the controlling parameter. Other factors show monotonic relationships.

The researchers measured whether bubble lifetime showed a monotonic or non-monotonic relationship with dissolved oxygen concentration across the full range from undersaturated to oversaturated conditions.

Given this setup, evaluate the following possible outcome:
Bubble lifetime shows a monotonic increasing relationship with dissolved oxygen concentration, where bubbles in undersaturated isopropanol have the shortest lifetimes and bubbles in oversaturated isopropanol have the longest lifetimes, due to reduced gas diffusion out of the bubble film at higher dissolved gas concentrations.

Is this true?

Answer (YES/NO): NO